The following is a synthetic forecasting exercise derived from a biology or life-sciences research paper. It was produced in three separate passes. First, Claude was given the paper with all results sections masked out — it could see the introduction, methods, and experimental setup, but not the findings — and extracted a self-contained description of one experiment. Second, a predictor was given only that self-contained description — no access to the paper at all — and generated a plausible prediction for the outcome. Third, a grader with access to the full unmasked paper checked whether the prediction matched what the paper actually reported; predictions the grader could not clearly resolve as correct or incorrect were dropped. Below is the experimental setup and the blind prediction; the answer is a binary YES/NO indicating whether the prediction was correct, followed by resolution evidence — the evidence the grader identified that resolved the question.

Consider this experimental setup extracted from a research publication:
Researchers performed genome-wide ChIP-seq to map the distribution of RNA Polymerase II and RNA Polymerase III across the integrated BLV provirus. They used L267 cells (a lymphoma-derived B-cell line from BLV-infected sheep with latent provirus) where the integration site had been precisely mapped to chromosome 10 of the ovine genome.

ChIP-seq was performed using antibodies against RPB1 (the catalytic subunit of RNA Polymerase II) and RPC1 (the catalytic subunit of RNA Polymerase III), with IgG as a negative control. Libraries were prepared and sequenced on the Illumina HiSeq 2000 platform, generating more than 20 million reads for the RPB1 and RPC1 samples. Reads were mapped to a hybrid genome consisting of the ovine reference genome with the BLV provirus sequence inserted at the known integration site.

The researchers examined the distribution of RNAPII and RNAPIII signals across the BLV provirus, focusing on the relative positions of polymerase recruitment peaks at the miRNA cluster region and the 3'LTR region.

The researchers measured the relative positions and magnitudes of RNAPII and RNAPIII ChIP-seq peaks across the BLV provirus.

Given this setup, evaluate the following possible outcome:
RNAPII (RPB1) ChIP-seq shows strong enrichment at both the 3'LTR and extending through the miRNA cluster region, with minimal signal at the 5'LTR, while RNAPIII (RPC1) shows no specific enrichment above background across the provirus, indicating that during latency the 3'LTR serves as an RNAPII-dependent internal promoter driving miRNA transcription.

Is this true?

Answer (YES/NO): NO